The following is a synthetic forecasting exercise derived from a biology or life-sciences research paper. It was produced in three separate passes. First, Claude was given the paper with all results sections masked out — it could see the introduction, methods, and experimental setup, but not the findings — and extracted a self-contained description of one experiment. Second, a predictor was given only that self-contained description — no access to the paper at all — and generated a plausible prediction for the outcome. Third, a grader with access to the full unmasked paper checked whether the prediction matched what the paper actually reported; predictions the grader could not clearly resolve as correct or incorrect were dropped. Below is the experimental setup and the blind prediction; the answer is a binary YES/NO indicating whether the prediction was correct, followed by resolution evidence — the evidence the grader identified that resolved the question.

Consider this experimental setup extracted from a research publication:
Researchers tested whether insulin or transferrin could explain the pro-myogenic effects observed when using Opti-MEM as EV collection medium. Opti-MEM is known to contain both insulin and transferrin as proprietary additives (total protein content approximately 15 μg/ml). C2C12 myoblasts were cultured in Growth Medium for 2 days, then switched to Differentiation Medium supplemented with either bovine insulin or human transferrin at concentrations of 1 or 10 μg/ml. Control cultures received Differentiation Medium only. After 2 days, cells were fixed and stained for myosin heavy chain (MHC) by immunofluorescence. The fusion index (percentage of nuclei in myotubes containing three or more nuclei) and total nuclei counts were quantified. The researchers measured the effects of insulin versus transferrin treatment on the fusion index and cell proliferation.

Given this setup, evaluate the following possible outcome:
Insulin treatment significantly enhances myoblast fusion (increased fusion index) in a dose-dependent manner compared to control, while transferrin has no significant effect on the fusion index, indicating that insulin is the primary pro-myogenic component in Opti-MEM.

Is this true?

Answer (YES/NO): NO